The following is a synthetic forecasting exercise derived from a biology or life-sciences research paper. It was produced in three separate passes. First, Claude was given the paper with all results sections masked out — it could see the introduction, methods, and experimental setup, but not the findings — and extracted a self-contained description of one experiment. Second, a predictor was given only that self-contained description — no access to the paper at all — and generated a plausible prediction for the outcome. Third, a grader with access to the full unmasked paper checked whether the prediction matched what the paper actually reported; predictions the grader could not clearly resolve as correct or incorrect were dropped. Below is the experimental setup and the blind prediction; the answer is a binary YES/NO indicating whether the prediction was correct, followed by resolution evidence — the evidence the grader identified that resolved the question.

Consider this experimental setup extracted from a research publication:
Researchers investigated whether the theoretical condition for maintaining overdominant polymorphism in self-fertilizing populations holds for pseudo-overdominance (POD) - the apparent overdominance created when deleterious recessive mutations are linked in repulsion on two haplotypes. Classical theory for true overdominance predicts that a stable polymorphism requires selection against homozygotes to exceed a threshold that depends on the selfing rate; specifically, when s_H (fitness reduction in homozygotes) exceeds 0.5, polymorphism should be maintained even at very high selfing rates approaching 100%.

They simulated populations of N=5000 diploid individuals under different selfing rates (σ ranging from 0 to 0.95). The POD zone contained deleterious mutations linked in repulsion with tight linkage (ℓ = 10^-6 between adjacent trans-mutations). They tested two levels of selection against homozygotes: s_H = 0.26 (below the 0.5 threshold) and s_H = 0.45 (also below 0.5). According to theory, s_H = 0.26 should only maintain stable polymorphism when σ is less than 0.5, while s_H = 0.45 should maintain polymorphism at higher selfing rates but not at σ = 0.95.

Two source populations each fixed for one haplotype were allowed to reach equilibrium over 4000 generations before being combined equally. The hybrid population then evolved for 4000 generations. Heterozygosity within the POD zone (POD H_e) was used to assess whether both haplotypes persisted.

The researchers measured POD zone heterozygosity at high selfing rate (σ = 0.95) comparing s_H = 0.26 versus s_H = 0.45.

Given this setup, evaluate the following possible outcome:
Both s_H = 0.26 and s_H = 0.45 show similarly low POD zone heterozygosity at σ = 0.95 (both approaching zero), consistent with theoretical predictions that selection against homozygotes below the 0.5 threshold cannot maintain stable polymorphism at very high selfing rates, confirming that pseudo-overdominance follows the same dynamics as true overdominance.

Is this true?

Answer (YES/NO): NO